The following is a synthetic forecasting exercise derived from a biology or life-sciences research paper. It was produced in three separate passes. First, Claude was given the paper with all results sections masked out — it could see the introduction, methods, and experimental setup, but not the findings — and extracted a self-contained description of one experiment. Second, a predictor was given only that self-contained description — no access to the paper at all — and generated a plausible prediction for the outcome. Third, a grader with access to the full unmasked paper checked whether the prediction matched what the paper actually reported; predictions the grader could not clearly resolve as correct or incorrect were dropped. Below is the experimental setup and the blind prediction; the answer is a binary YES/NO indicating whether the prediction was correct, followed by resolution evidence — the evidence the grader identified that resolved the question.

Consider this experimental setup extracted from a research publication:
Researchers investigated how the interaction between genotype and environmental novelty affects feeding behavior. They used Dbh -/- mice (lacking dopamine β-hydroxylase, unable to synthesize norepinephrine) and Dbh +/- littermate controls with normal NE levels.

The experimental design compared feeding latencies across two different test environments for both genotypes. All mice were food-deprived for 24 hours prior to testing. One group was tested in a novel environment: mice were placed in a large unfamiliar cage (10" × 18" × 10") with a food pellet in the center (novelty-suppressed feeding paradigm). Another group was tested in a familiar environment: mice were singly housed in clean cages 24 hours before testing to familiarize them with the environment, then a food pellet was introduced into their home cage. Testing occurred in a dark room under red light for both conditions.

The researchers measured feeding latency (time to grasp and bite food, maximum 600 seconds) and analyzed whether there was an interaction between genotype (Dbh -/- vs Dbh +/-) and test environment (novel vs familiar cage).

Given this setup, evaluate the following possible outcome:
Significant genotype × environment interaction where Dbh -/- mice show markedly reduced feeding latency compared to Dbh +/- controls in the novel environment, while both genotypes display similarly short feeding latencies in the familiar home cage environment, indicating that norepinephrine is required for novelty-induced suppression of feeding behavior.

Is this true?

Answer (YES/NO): YES